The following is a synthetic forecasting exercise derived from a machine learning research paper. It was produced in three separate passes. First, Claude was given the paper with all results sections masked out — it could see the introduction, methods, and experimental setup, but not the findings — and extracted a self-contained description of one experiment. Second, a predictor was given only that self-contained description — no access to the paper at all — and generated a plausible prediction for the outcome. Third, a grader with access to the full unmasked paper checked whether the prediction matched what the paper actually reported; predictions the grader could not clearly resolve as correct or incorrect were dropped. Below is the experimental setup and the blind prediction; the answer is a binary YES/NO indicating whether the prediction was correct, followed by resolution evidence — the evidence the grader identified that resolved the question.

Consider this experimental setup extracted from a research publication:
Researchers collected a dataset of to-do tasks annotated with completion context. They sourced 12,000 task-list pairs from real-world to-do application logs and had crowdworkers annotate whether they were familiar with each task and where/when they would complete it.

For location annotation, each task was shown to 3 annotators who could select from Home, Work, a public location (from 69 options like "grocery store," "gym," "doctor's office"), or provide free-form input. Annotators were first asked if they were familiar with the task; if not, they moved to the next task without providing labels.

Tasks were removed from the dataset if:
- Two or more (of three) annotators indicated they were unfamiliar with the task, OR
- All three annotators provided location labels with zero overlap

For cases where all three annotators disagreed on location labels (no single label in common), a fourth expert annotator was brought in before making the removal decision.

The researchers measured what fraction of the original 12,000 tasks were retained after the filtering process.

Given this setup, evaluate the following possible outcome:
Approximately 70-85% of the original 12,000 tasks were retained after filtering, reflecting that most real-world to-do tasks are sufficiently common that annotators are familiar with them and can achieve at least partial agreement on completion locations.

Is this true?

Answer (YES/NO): YES